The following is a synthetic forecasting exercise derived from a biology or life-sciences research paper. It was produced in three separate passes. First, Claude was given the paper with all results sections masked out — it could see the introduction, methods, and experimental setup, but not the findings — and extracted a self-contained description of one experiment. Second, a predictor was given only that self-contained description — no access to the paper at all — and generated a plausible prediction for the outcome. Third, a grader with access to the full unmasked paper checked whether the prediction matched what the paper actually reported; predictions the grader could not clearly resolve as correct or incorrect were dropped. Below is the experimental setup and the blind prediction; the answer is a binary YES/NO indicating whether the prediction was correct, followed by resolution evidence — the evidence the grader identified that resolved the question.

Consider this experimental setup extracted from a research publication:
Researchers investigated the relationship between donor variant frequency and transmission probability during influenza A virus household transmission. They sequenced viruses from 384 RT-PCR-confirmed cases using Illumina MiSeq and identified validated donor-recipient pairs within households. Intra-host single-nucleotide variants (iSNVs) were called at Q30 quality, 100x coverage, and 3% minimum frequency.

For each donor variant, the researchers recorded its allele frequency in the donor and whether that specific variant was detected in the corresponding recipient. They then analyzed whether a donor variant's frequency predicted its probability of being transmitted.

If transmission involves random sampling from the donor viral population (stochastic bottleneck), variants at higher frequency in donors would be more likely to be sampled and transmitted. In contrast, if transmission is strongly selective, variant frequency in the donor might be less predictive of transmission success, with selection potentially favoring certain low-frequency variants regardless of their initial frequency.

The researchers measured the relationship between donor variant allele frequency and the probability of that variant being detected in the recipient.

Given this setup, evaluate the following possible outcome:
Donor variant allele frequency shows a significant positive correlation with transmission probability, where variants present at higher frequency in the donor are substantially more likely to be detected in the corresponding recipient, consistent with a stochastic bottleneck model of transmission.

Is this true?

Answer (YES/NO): YES